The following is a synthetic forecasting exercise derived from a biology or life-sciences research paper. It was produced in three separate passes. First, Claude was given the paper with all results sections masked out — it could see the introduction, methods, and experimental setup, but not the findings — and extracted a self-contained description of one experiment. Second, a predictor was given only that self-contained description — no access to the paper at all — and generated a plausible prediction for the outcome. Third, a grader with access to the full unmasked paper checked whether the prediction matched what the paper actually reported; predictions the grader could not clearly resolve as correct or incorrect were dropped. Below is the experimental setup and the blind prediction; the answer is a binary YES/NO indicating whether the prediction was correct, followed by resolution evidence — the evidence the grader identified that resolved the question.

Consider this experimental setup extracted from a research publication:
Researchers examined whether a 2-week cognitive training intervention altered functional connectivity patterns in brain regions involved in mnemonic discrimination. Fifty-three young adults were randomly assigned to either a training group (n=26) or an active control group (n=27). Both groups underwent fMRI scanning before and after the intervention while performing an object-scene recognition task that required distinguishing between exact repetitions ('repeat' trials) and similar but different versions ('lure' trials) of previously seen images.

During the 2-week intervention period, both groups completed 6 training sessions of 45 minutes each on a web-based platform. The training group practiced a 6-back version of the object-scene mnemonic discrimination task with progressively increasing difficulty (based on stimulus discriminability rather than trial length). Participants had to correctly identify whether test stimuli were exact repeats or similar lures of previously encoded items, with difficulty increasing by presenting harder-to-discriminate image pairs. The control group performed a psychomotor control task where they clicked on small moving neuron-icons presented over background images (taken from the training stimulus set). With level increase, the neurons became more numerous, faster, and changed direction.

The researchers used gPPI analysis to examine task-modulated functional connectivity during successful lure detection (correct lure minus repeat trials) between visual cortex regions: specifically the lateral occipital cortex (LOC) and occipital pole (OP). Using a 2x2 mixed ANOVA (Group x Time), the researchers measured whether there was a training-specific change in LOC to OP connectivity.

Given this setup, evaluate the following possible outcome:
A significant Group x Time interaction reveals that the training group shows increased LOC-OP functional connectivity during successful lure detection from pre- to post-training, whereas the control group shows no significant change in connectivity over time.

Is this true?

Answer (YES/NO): YES